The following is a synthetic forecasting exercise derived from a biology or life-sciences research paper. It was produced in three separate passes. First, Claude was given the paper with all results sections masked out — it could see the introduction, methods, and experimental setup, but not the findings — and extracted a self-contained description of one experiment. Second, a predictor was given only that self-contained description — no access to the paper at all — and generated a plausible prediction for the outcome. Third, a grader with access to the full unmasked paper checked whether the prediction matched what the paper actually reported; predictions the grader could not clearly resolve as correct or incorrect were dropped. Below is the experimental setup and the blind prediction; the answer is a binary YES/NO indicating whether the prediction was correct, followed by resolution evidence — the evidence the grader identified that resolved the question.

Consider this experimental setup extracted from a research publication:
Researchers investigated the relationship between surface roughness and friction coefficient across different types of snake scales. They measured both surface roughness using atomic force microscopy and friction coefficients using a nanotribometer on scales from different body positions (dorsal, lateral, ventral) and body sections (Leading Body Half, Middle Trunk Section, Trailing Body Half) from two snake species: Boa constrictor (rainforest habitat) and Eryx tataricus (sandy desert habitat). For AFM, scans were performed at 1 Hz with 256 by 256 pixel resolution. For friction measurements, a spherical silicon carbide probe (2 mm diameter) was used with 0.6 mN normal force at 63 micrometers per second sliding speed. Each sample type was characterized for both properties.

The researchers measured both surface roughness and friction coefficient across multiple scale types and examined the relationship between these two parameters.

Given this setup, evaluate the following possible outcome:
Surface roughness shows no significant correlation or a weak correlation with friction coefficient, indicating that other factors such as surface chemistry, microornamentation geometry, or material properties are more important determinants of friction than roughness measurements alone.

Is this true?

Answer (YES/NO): YES